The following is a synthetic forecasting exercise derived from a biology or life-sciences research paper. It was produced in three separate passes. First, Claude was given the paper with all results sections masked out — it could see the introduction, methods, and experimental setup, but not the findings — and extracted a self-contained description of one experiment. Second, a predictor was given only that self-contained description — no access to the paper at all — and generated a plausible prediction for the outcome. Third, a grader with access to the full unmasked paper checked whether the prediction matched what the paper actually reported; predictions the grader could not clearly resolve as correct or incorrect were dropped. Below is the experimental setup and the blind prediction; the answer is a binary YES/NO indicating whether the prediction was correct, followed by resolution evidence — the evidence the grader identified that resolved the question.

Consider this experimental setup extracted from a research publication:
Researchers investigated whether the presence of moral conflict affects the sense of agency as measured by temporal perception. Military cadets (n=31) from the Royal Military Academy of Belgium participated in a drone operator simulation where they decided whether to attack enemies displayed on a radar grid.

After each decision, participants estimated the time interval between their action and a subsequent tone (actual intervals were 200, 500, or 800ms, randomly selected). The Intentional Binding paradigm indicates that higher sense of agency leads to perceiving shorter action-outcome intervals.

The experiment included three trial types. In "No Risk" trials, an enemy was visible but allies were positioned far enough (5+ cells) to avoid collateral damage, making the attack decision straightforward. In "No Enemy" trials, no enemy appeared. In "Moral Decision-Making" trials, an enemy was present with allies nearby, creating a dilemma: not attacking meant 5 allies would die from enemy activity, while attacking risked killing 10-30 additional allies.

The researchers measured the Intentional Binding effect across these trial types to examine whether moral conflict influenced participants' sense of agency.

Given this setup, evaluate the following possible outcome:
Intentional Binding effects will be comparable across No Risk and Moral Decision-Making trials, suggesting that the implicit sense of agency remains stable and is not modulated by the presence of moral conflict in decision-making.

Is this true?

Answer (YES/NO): NO